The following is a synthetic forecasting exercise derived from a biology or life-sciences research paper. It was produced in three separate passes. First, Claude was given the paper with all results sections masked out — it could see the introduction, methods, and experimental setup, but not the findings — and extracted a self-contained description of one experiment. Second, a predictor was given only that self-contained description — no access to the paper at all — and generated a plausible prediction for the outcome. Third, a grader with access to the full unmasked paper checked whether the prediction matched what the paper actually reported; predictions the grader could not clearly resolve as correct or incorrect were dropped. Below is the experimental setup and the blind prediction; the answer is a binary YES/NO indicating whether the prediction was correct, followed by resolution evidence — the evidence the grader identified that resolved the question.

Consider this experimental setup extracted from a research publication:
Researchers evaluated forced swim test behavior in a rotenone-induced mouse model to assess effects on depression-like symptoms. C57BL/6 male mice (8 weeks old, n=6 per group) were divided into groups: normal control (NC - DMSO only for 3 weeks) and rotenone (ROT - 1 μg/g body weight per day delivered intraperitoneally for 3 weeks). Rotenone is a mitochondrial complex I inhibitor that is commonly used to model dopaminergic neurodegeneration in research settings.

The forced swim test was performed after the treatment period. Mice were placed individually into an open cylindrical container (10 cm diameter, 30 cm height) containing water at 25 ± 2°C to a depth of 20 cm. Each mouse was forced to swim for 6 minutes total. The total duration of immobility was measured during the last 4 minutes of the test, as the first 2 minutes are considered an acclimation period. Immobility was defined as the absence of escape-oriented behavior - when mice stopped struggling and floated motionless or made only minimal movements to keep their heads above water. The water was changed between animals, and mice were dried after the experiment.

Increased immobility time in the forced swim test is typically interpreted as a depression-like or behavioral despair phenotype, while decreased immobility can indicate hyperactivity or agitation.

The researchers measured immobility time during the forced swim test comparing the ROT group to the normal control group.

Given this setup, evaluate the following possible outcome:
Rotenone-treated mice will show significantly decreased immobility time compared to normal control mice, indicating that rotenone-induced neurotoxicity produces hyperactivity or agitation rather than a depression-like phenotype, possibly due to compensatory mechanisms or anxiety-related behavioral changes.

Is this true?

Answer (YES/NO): NO